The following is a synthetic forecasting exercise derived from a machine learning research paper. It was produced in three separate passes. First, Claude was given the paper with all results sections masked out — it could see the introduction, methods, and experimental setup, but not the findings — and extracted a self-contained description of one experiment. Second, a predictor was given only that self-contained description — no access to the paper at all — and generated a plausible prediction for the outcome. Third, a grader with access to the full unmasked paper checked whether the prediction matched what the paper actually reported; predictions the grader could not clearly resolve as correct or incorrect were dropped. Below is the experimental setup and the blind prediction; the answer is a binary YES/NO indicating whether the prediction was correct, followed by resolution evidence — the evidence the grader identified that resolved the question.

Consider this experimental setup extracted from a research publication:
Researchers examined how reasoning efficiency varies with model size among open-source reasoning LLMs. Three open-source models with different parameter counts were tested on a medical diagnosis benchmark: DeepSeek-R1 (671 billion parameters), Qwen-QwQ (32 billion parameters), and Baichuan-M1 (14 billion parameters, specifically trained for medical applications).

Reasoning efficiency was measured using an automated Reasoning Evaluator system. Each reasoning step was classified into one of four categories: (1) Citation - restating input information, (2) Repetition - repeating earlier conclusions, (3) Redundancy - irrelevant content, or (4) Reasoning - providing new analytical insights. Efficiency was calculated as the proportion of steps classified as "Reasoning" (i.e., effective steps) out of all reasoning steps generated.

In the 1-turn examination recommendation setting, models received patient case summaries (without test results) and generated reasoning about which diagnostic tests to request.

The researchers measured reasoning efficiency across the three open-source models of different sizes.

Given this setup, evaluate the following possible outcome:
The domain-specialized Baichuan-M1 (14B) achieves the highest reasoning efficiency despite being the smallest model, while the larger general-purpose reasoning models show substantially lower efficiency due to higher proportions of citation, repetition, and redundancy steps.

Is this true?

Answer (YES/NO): NO